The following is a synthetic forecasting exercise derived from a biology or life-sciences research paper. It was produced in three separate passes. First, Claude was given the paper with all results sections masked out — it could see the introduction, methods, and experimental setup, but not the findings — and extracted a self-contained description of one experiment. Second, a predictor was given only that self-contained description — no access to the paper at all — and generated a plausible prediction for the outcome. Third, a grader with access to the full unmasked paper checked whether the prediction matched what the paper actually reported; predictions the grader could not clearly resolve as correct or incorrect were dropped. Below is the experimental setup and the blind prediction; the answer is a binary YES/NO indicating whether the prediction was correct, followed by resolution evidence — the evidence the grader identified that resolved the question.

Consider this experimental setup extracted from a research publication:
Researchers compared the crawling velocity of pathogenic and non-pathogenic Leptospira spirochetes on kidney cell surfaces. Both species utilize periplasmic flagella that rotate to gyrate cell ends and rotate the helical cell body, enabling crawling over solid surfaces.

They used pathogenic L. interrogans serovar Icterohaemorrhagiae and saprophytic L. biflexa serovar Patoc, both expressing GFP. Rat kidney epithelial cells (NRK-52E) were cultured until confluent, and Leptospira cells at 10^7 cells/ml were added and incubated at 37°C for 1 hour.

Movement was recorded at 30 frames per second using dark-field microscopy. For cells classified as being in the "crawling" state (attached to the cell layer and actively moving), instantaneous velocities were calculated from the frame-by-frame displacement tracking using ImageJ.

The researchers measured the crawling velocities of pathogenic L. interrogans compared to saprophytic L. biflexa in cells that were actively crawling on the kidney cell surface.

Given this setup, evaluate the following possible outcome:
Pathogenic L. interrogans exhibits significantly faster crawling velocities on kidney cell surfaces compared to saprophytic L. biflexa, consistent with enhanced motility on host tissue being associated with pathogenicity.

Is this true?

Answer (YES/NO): NO